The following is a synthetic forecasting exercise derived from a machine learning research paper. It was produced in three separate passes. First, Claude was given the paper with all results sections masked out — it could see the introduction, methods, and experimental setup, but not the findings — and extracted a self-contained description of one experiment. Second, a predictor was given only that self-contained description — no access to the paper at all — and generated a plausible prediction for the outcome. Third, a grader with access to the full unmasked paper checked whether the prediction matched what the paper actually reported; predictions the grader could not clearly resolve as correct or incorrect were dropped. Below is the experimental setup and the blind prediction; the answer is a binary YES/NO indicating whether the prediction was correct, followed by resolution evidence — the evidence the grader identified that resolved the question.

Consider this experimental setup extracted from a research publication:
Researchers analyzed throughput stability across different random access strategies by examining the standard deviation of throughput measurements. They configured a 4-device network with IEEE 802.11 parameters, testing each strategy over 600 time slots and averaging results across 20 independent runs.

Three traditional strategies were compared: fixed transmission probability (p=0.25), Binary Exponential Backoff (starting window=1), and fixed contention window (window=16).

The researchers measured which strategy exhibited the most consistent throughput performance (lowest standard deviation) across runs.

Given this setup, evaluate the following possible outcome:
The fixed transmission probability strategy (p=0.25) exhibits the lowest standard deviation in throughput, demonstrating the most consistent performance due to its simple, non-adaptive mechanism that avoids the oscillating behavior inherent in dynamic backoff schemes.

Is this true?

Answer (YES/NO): NO